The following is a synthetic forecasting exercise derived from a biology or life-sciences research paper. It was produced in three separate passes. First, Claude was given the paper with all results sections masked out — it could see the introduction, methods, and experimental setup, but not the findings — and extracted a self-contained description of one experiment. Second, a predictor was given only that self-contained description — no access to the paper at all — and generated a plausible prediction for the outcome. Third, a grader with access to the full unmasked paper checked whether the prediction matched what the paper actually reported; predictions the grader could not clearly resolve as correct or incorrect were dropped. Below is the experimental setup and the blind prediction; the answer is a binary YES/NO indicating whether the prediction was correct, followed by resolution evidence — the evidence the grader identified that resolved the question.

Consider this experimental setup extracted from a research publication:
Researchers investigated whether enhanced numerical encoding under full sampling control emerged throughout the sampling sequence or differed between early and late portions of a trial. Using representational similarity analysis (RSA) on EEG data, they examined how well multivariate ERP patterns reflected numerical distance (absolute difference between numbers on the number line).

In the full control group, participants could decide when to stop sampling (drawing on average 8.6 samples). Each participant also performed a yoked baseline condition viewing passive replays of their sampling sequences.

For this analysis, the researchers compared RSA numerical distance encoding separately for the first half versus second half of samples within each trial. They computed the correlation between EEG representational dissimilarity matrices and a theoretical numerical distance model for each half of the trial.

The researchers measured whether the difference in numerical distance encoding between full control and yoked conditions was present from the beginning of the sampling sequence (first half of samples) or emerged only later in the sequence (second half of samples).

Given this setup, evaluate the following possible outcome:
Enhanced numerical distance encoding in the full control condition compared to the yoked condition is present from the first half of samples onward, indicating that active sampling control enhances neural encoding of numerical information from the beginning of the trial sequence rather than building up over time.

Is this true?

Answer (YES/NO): YES